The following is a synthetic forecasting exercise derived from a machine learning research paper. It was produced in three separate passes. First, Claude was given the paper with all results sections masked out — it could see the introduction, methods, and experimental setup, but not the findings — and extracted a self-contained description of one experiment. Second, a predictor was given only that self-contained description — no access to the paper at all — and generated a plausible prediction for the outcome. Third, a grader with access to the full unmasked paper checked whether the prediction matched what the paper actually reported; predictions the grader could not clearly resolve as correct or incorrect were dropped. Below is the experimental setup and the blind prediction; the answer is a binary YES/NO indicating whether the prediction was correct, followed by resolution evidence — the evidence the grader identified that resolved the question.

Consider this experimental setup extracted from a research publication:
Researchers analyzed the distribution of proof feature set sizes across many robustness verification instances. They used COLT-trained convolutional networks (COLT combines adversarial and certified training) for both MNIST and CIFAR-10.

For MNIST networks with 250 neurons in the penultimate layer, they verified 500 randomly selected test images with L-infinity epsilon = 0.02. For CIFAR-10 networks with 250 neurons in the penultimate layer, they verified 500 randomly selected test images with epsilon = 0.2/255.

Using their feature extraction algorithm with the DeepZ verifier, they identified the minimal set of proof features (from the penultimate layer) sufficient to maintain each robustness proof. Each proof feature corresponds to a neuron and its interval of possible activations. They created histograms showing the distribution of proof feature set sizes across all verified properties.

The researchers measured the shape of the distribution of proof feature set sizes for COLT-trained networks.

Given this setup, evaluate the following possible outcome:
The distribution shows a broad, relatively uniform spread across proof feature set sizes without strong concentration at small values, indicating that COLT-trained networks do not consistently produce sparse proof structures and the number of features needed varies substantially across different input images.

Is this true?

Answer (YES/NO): NO